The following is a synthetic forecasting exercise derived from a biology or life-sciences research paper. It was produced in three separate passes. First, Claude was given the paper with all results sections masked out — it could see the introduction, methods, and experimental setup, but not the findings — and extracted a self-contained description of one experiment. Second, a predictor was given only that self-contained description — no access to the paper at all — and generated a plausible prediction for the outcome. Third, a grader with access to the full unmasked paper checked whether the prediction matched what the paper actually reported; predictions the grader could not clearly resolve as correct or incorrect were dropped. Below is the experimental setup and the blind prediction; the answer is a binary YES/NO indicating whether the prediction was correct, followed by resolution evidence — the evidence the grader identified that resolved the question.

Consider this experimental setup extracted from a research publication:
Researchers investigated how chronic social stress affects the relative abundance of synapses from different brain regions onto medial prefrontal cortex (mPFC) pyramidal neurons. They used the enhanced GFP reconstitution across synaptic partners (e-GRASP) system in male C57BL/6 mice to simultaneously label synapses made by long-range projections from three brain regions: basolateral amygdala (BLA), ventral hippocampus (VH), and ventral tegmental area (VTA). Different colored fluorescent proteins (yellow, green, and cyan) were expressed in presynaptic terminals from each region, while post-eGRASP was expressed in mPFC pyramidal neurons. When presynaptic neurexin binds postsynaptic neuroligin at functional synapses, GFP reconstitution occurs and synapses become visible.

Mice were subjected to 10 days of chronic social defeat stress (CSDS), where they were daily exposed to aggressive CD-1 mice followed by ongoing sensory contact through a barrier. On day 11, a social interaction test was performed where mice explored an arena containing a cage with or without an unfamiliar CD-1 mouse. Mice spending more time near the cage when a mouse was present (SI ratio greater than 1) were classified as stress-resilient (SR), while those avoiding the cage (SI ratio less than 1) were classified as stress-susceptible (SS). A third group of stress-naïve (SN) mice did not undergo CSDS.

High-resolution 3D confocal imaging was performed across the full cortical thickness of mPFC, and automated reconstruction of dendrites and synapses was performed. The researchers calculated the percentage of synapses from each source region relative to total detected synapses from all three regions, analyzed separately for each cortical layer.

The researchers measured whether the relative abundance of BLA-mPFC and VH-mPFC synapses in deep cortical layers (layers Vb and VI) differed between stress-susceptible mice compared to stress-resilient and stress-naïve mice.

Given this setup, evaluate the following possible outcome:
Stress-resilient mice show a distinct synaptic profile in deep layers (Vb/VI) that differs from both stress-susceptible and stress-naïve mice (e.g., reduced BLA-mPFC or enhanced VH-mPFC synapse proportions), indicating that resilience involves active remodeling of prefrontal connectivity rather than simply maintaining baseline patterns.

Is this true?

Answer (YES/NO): NO